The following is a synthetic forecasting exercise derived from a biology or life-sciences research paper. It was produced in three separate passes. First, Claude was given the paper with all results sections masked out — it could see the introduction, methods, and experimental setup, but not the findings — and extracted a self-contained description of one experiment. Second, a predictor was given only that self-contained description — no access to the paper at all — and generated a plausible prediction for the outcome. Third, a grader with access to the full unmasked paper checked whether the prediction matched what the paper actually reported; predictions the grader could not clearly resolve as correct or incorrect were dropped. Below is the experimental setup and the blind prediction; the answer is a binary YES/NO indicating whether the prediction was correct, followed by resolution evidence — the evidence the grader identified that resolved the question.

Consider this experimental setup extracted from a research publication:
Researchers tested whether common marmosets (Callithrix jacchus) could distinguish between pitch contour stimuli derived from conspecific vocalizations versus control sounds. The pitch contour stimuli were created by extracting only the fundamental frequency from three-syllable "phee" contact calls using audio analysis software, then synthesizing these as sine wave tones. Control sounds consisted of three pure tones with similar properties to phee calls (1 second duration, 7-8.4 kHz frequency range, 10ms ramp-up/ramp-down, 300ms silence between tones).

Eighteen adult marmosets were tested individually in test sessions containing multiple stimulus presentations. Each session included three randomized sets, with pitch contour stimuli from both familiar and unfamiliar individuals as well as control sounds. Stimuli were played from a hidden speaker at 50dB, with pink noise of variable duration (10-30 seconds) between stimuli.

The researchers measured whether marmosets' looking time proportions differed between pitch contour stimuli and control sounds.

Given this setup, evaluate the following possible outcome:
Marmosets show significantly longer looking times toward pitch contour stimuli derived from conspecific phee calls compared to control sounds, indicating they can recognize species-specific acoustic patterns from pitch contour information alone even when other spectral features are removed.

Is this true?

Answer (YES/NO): NO